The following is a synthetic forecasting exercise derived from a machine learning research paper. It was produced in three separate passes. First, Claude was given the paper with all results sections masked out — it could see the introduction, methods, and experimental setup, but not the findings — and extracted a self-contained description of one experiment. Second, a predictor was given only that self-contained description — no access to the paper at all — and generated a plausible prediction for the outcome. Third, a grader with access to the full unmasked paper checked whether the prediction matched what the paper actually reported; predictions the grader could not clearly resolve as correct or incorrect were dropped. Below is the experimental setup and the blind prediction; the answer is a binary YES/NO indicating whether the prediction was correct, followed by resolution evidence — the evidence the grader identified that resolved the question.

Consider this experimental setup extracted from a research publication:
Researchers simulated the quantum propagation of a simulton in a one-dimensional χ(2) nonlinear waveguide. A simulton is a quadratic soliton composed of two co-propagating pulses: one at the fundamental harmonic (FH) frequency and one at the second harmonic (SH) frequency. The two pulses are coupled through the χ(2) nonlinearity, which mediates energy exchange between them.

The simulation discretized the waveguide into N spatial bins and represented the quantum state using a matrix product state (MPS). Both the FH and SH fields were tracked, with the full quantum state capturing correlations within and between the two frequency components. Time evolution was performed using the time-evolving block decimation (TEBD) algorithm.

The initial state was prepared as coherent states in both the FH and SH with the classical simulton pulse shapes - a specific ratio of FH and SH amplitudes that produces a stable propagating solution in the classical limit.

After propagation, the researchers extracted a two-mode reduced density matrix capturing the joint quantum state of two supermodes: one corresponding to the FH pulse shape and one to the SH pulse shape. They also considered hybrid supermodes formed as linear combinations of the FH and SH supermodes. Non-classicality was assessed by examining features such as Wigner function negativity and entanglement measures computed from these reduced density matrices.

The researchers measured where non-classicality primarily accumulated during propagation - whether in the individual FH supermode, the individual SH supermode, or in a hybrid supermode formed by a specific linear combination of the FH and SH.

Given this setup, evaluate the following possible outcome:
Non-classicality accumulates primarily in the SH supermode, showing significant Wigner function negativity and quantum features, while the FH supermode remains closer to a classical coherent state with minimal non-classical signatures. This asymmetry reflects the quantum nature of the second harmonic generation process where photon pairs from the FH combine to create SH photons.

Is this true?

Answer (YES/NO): NO